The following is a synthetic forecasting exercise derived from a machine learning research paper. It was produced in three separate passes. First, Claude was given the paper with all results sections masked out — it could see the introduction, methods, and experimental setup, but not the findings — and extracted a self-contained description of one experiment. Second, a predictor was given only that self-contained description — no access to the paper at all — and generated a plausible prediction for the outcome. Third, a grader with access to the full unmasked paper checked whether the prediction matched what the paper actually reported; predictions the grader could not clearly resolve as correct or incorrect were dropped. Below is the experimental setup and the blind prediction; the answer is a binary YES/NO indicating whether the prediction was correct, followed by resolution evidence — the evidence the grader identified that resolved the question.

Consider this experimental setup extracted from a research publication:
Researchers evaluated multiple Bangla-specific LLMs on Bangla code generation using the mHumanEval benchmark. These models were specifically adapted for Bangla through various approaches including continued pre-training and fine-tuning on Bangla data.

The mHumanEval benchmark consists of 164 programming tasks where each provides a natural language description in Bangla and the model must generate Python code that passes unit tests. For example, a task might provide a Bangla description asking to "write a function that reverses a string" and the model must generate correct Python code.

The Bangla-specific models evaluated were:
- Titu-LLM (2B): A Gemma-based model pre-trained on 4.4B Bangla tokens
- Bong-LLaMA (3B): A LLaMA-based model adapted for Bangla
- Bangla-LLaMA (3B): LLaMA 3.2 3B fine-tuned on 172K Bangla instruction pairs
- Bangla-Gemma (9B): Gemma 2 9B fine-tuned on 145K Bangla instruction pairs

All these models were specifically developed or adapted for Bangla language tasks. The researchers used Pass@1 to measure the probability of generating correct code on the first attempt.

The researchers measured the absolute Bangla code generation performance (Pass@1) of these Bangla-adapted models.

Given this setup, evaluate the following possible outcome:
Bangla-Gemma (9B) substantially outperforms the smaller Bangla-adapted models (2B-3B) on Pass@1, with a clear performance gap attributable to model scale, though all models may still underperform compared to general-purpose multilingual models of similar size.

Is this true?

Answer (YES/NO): NO